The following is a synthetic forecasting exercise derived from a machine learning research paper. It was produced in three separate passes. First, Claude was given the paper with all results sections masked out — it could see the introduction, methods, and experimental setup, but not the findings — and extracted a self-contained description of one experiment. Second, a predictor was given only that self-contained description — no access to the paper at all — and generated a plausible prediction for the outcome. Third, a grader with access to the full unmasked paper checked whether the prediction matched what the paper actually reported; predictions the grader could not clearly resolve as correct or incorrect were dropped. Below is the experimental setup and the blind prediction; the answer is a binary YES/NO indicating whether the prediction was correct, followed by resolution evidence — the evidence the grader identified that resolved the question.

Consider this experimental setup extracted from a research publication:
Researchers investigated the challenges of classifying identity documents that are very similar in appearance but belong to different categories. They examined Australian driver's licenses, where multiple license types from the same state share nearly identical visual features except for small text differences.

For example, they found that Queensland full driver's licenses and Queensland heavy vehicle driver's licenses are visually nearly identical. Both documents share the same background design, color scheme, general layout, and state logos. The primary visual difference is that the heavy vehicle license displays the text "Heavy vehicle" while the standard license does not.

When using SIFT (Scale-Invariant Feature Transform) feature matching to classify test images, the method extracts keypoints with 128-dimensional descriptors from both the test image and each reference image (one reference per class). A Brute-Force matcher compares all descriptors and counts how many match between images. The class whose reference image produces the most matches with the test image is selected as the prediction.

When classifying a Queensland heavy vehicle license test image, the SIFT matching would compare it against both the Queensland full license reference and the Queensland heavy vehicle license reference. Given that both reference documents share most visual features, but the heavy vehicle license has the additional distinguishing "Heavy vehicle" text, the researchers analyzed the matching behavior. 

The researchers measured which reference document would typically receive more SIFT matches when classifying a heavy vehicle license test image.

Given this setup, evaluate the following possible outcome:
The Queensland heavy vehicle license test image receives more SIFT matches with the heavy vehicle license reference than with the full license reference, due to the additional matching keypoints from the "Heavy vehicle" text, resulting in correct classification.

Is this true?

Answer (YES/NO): NO